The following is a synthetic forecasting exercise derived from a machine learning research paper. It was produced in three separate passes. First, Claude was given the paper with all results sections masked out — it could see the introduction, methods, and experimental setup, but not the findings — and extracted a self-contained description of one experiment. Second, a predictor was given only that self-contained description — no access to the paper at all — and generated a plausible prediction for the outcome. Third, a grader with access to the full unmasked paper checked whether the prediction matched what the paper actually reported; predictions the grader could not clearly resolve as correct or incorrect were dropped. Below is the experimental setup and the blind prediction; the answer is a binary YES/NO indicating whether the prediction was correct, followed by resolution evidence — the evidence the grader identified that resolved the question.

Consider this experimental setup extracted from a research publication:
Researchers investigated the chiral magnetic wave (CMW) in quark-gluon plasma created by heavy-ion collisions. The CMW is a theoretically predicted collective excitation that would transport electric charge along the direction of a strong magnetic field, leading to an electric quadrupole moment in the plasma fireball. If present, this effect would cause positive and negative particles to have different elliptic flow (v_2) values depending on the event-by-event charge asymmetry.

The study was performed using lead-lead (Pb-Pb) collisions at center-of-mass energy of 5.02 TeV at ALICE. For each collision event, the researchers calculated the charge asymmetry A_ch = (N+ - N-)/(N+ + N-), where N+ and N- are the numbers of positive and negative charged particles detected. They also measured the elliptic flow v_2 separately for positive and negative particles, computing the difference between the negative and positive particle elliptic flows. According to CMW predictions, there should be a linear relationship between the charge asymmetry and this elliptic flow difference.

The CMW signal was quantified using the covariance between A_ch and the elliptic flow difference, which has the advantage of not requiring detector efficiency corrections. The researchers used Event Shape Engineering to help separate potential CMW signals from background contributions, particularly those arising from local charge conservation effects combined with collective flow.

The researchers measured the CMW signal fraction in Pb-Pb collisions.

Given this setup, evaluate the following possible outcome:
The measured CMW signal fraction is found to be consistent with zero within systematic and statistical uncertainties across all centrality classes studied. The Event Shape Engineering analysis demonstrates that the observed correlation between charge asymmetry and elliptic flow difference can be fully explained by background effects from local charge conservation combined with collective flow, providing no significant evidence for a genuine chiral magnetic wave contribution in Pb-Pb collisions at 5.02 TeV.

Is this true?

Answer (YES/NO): NO